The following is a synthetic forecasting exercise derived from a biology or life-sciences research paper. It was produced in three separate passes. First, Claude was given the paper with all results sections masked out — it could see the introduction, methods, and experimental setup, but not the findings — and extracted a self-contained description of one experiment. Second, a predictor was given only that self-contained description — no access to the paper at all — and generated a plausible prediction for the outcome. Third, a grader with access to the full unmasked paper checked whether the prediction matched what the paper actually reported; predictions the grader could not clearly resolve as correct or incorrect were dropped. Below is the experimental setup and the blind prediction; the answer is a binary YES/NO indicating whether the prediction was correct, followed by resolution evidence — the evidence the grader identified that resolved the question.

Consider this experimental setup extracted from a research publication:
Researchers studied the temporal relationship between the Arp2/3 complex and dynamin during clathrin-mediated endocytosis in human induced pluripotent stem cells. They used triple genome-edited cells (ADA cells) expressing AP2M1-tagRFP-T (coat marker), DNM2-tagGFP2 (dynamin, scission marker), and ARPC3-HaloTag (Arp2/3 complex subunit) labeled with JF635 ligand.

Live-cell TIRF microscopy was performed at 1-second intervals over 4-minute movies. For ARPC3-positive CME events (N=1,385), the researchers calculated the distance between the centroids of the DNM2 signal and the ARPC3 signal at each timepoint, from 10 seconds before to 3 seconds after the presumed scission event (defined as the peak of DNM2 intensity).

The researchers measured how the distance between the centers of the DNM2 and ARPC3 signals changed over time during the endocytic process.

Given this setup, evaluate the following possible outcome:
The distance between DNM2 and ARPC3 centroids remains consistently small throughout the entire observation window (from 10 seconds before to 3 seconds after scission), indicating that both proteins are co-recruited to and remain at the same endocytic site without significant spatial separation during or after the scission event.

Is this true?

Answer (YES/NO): NO